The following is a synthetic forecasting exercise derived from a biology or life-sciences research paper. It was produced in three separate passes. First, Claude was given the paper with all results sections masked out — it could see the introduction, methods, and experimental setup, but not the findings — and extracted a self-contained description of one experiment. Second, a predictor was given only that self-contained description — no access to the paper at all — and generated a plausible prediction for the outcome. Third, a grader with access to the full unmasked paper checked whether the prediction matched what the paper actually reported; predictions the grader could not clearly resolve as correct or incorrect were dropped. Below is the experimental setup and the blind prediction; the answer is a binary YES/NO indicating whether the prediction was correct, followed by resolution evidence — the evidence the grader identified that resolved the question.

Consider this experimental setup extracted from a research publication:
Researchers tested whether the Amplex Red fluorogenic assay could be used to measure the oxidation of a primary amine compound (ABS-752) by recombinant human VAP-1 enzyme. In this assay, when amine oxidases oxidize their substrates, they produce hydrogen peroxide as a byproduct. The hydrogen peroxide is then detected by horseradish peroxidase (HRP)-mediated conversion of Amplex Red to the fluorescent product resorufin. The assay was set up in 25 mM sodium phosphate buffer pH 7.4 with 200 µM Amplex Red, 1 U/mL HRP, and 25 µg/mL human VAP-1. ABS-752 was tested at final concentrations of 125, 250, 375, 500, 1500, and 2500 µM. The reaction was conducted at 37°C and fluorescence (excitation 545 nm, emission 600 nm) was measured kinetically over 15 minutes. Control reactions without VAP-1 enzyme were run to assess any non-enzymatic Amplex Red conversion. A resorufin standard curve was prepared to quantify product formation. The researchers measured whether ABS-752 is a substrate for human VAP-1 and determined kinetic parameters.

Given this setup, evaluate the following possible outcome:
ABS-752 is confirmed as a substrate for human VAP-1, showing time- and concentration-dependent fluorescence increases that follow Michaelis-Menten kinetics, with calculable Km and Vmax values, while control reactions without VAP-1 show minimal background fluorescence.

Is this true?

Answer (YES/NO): YES